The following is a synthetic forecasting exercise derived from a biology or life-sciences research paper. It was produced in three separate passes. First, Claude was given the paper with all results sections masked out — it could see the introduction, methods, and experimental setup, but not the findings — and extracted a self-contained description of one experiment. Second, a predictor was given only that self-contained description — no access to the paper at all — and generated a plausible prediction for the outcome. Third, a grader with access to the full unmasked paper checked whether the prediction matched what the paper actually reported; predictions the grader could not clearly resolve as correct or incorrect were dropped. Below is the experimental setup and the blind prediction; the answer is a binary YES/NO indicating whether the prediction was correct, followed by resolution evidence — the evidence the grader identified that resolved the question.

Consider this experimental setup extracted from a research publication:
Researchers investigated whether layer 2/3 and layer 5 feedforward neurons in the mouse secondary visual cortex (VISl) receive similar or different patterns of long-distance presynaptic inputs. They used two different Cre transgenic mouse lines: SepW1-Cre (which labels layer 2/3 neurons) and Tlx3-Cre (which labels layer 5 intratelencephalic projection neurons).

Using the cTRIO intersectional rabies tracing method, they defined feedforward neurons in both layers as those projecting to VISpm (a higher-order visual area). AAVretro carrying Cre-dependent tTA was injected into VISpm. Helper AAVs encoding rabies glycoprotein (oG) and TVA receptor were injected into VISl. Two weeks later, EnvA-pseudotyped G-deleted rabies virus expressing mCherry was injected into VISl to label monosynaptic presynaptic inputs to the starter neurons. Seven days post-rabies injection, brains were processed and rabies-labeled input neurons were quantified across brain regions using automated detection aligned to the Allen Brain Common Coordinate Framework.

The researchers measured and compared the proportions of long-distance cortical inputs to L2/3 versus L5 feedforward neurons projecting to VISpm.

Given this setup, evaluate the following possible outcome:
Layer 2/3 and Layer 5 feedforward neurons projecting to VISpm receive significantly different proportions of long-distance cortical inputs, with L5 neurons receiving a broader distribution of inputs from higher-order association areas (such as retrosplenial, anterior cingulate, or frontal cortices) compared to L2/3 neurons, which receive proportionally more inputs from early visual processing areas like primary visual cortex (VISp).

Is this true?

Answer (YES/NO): NO